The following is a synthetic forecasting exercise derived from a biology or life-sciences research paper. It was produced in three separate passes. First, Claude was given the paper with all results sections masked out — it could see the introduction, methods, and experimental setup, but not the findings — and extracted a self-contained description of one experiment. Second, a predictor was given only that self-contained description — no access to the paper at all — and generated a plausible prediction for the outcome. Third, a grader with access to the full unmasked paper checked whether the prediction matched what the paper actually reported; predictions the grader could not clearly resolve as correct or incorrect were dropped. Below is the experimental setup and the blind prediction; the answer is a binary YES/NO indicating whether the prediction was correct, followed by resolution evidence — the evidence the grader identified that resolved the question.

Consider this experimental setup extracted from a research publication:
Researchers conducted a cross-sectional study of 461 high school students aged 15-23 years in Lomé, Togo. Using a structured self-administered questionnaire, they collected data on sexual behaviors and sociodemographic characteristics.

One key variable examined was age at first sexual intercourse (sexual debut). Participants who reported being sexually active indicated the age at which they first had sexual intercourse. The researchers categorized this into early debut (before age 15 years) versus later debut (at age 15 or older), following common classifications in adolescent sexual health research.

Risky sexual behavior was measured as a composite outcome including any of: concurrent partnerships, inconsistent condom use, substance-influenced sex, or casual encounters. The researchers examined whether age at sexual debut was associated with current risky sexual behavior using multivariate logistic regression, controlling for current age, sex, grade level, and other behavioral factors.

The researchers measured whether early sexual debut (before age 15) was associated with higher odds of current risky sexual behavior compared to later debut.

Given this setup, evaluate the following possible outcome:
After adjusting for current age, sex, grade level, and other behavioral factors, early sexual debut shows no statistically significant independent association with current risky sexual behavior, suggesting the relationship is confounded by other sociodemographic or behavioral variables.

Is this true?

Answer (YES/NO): NO